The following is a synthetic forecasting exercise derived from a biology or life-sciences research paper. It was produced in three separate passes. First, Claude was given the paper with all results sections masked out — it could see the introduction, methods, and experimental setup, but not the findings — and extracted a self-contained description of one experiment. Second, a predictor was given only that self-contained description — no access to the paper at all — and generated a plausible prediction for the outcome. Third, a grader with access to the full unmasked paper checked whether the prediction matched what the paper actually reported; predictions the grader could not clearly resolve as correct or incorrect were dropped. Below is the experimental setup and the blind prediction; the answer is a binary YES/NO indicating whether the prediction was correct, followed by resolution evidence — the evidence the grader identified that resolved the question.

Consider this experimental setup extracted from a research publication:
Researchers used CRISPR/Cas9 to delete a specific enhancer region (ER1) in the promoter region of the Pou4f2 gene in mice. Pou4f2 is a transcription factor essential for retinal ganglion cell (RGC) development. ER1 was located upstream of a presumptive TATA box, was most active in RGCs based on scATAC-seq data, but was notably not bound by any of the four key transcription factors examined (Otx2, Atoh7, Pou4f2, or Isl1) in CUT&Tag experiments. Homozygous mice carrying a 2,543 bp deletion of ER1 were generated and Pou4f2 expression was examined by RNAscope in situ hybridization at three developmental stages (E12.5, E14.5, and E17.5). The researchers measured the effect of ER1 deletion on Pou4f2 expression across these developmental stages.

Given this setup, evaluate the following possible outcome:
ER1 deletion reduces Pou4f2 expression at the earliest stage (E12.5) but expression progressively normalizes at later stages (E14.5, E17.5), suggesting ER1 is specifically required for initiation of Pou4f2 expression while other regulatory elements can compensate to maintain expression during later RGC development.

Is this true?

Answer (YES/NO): NO